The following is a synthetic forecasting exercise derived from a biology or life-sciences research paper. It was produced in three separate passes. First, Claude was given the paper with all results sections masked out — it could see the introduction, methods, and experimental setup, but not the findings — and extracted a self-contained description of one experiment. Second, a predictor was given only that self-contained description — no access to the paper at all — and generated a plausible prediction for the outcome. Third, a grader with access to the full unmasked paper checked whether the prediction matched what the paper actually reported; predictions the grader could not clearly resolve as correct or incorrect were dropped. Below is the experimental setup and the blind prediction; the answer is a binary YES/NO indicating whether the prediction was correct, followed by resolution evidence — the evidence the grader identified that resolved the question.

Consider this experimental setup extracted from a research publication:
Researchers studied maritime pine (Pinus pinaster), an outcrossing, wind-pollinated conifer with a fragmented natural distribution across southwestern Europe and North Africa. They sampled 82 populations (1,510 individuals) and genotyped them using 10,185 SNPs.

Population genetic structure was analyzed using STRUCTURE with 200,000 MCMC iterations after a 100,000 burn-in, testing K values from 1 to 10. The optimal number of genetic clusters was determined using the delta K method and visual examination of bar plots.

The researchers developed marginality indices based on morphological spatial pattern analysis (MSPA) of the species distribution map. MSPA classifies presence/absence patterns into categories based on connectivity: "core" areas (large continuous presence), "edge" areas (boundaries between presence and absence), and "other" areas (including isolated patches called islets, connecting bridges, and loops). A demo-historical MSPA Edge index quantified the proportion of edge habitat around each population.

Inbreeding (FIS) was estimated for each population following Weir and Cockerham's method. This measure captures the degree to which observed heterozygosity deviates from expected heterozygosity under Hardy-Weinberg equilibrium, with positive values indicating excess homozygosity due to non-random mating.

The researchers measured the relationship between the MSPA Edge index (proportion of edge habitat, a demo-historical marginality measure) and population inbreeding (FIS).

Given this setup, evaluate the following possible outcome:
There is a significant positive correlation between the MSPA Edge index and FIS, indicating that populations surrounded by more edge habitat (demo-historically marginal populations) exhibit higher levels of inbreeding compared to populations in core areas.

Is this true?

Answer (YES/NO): NO